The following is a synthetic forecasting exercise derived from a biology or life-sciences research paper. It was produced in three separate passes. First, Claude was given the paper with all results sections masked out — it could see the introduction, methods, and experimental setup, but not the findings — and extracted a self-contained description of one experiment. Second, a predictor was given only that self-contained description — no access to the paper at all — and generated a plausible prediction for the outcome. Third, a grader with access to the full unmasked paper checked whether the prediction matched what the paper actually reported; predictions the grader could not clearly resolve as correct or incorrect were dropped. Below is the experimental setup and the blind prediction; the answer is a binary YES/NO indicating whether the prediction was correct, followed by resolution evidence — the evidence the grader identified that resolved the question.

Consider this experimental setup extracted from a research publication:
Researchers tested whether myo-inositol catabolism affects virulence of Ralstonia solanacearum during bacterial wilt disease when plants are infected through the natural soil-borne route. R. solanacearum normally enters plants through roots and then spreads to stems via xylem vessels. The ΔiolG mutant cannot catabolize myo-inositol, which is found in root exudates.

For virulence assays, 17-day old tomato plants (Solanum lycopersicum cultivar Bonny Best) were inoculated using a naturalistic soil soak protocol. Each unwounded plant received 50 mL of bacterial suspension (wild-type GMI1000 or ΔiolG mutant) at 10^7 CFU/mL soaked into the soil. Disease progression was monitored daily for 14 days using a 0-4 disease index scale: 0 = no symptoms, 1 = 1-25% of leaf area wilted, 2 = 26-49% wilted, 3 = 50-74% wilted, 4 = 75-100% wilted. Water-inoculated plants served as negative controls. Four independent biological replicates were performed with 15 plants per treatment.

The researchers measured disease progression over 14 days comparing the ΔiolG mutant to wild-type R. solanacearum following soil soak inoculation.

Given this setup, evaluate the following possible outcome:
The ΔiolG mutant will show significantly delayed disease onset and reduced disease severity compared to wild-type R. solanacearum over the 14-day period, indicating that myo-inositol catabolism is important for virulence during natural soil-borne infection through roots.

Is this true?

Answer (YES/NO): NO